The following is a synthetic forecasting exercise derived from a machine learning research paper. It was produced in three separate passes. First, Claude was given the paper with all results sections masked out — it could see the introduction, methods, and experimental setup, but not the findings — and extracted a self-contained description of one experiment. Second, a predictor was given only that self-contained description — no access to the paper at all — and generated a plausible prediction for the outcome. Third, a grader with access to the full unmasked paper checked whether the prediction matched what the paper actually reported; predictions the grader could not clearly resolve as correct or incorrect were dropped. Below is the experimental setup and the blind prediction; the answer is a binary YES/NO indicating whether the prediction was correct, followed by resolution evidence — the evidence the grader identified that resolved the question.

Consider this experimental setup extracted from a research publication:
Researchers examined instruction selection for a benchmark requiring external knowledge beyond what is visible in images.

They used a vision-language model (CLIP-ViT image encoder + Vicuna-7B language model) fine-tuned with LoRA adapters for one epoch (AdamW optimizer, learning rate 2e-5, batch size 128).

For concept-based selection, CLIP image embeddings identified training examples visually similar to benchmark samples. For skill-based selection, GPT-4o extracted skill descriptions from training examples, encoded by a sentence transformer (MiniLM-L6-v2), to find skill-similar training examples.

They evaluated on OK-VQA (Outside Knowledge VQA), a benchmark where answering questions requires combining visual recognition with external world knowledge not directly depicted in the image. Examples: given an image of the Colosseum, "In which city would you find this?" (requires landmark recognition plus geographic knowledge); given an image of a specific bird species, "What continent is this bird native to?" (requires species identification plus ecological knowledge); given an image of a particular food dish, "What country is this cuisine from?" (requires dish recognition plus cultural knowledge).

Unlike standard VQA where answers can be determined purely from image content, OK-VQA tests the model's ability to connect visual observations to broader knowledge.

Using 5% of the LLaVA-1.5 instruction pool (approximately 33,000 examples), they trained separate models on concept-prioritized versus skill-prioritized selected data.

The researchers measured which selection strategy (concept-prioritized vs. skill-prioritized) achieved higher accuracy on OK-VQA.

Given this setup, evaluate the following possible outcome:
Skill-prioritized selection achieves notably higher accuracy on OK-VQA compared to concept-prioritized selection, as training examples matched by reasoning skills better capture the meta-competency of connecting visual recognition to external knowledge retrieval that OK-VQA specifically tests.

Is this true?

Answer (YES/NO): YES